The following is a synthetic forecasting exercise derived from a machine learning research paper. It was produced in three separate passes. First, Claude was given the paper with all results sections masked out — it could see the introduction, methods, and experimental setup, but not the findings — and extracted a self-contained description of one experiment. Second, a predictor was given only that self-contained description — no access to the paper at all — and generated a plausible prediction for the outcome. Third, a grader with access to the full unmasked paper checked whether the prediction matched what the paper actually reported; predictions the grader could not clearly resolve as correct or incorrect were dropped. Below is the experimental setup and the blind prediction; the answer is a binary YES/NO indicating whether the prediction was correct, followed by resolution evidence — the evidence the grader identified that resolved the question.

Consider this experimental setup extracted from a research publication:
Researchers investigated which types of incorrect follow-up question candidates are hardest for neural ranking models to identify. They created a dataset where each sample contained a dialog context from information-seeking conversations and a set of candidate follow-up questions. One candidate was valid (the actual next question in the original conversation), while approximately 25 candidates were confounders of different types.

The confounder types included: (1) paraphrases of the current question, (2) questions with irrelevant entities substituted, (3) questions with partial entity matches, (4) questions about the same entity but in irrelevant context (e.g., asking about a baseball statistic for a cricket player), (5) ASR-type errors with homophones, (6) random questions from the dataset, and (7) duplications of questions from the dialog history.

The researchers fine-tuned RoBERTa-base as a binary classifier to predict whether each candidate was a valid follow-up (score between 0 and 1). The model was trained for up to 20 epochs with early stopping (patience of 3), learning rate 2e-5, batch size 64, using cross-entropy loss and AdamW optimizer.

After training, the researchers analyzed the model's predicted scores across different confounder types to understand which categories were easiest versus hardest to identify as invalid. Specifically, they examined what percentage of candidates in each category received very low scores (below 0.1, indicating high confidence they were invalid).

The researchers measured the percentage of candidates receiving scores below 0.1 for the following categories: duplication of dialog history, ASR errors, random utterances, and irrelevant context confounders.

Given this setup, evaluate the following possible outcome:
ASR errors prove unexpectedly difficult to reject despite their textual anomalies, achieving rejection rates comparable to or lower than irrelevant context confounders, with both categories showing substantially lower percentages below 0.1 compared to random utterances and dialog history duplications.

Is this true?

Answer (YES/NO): NO